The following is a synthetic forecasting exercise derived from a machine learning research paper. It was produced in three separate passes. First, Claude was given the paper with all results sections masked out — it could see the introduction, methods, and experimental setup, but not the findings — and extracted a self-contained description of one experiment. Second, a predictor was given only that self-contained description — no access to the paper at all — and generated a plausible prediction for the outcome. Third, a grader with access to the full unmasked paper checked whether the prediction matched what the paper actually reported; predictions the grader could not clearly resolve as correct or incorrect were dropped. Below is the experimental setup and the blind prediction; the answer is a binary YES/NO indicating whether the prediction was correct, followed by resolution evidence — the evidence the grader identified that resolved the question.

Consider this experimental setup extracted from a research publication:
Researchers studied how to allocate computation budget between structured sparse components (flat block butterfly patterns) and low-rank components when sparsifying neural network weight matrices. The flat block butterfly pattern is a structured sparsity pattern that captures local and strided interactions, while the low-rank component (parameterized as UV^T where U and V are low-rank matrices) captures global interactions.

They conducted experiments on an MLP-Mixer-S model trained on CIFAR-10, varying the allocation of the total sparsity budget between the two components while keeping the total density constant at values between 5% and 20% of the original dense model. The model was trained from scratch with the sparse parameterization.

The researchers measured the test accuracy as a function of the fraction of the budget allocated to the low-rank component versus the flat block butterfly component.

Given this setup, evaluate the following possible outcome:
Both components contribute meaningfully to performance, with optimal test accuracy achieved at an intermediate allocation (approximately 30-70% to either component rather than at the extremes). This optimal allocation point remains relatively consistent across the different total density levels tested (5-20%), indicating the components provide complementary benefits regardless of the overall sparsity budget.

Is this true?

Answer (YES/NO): NO